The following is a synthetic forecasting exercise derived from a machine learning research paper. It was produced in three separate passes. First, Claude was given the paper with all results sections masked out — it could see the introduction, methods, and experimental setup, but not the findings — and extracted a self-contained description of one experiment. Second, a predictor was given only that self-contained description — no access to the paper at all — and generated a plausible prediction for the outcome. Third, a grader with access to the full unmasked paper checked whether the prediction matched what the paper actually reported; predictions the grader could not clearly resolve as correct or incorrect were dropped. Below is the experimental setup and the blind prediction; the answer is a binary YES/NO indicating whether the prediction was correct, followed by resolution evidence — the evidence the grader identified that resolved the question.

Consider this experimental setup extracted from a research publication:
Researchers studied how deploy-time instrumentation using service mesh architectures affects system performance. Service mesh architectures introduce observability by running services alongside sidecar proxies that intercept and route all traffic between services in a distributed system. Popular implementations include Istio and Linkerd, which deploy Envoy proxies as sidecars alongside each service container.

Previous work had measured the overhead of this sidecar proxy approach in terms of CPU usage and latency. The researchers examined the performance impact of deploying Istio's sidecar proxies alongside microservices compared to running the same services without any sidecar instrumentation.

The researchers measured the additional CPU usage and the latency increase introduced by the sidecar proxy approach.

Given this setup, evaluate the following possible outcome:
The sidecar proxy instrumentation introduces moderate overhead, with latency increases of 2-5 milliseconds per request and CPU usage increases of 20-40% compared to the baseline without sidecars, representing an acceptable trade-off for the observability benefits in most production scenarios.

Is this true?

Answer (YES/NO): NO